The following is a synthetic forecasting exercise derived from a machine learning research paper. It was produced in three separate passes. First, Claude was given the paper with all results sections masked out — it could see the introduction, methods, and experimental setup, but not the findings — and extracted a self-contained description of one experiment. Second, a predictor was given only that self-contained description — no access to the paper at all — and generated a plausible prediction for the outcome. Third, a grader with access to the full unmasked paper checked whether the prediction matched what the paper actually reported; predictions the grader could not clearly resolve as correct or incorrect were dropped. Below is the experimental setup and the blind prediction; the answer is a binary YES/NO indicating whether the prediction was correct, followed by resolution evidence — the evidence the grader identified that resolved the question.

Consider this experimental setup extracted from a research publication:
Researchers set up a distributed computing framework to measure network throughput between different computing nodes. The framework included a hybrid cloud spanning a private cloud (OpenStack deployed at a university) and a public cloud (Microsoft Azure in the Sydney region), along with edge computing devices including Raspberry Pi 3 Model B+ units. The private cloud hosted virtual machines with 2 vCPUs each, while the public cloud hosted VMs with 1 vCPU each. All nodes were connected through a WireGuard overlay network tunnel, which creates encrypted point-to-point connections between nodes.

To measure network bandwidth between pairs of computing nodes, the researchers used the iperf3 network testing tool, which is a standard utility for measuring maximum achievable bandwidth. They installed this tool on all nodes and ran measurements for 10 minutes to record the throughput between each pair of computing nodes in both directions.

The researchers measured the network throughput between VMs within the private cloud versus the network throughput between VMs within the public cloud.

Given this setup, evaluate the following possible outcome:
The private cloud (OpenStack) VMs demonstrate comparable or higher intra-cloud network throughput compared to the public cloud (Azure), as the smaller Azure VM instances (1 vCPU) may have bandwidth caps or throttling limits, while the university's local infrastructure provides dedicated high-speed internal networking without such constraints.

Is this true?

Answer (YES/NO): YES